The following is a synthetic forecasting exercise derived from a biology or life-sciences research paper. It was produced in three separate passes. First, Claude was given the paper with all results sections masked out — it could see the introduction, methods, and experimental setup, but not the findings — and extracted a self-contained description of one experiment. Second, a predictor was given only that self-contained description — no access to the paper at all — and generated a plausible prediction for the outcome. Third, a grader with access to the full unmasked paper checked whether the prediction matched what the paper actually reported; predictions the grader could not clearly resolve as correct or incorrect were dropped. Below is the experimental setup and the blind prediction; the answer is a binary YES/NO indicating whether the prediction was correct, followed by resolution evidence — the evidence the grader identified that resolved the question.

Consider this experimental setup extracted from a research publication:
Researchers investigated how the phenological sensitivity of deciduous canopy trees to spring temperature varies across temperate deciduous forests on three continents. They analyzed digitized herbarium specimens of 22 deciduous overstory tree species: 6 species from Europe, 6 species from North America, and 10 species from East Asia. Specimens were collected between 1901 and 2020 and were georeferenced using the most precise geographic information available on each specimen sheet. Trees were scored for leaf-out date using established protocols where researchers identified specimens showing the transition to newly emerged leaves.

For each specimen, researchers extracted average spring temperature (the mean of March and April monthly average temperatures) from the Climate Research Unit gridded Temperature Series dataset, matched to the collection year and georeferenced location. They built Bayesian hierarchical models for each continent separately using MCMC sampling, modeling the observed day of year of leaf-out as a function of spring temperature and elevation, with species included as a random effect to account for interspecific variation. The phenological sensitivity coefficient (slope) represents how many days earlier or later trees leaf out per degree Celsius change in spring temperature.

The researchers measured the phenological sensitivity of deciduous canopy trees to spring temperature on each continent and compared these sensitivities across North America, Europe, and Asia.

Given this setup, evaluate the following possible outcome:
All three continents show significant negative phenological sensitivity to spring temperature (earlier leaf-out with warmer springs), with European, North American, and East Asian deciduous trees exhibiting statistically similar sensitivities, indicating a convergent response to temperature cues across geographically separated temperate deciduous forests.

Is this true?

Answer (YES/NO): NO